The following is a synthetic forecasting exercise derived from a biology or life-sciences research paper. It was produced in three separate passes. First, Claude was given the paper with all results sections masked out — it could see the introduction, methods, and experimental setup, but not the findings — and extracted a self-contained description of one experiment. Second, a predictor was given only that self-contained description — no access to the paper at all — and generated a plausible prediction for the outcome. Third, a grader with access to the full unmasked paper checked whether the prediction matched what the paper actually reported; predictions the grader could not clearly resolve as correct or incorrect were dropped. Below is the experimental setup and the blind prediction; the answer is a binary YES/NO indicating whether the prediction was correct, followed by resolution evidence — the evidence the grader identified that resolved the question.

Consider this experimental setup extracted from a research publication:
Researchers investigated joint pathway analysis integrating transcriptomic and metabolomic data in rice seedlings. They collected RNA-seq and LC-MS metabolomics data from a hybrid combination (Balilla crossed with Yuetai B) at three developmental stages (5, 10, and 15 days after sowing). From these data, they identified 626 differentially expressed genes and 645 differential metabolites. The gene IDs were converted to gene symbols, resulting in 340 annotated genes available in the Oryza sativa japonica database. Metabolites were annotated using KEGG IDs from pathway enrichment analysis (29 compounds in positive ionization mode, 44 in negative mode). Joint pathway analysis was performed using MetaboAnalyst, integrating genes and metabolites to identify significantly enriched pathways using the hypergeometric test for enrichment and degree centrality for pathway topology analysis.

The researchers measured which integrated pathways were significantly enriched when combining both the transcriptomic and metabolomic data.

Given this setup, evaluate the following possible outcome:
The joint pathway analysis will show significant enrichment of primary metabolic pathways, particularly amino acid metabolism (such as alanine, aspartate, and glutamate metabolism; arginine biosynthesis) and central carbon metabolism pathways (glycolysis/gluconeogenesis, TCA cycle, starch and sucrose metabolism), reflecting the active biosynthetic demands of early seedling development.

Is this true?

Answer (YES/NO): NO